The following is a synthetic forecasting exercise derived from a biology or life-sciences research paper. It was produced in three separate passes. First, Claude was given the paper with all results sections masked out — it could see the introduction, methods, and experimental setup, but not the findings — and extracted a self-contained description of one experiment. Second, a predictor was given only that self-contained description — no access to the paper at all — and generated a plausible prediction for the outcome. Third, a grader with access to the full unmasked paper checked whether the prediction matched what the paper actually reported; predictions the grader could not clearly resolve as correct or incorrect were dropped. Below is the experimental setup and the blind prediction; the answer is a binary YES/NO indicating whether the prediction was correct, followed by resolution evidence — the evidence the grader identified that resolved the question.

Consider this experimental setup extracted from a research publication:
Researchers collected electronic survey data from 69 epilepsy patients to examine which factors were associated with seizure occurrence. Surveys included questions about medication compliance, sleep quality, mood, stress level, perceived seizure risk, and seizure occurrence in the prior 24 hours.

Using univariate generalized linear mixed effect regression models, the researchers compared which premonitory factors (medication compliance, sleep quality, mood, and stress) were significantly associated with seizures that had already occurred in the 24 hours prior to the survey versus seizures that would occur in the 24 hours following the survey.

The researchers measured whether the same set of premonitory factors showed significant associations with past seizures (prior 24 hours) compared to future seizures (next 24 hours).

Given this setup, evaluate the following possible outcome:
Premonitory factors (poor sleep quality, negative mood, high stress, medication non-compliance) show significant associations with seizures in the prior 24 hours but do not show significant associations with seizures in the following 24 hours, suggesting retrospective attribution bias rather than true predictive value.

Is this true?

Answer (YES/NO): NO